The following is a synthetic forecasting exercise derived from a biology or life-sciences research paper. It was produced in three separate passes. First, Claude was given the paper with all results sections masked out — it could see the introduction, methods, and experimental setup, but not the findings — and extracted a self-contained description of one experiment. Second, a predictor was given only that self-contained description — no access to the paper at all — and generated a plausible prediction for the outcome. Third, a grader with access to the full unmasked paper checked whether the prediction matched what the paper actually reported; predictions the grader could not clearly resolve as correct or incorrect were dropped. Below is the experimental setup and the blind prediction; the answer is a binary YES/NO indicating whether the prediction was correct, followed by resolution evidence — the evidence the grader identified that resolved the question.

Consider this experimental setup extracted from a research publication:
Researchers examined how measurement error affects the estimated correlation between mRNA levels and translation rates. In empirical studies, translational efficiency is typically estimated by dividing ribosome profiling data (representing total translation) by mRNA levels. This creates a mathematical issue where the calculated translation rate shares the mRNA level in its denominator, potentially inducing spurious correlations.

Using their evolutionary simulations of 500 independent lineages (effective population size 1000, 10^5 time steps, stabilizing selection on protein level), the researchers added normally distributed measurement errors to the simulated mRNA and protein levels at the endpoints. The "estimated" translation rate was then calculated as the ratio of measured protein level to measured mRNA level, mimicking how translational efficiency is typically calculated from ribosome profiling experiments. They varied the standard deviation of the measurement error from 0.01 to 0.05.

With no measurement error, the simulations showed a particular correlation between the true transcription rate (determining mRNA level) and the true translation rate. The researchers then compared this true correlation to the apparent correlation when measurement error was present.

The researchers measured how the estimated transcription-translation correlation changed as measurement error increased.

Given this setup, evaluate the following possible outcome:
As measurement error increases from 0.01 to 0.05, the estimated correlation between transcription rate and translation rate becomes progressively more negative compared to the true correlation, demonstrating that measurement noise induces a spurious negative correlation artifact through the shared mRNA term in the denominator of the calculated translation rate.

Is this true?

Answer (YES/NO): NO